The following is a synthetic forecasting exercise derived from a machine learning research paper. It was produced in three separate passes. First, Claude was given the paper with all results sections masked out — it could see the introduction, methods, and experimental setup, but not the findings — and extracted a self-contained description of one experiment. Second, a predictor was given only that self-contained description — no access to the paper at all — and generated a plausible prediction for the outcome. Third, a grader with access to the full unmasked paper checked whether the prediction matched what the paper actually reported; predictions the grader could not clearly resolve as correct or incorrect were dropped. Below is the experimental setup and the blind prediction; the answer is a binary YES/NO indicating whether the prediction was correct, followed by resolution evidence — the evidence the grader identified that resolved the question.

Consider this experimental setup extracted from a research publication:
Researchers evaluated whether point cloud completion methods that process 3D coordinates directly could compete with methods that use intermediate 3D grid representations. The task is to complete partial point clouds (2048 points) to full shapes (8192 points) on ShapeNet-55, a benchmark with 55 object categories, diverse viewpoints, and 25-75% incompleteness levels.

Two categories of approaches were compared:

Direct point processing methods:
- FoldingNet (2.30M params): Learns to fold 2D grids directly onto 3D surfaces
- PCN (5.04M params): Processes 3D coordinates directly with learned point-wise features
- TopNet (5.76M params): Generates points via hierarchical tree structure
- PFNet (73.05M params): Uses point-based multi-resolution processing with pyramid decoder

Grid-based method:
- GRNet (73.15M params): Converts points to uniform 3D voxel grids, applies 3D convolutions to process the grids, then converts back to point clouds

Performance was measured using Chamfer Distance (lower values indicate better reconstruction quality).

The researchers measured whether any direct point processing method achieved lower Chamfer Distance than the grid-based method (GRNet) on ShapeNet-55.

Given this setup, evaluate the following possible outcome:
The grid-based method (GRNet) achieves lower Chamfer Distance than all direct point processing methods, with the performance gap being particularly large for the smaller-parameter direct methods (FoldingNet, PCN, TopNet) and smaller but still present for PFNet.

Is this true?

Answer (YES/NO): NO